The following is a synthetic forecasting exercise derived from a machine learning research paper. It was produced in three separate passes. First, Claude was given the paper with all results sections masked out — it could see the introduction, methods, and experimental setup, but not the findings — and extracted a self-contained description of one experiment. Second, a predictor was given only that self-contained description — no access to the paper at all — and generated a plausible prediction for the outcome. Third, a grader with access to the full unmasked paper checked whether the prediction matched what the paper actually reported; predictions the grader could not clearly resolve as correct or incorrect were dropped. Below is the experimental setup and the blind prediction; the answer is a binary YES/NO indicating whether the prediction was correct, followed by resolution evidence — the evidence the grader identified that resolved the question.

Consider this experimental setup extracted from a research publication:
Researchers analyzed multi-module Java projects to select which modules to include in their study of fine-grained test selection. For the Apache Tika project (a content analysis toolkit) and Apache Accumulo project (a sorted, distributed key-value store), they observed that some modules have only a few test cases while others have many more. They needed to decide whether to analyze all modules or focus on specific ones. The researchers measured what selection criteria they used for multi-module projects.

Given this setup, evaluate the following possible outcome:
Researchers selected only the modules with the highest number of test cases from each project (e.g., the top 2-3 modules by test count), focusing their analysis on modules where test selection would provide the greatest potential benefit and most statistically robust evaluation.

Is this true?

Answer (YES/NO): NO